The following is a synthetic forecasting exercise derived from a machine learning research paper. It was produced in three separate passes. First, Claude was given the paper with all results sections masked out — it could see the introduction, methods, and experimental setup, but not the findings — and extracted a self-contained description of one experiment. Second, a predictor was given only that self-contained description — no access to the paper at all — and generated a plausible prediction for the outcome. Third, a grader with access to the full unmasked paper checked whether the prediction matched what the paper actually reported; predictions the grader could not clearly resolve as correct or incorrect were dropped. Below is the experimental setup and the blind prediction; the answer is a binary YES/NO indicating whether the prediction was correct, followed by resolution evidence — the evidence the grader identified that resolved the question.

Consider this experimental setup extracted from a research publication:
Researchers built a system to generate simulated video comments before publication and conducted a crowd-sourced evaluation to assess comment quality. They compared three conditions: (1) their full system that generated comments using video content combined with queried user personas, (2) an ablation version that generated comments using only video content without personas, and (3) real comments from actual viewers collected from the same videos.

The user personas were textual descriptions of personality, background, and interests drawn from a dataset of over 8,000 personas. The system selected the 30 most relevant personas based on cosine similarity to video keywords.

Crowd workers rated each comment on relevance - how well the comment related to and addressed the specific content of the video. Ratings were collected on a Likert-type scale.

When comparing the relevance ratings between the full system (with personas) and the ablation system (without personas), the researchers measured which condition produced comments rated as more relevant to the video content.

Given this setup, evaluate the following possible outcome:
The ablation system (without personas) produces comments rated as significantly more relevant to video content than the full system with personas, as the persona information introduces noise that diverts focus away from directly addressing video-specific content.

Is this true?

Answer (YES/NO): NO